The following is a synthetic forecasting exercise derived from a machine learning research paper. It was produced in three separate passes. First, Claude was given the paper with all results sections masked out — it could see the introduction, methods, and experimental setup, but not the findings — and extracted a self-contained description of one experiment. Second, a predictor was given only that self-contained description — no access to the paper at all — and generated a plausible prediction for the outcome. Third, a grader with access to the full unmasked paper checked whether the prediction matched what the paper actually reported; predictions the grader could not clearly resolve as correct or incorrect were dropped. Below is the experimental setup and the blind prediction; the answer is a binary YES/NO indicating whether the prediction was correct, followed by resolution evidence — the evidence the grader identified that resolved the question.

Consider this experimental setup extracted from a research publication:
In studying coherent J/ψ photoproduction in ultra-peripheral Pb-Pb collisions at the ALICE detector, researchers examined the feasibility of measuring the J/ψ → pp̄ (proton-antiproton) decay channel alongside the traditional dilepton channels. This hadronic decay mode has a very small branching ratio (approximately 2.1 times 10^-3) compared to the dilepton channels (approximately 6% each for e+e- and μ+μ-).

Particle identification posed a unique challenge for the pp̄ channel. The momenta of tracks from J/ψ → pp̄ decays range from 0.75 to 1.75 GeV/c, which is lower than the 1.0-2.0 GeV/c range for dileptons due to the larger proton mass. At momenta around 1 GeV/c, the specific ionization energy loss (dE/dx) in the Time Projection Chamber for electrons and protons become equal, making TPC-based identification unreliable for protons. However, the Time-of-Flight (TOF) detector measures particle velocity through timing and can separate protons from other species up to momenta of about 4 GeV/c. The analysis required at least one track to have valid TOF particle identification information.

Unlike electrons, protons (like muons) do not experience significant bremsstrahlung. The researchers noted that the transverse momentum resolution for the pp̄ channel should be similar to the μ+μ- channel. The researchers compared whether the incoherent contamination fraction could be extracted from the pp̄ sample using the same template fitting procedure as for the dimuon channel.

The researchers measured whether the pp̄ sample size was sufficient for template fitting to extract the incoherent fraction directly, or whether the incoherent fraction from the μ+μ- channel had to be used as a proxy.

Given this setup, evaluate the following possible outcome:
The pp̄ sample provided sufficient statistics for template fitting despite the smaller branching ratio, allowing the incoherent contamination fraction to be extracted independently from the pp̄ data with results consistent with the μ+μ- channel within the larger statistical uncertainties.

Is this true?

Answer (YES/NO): NO